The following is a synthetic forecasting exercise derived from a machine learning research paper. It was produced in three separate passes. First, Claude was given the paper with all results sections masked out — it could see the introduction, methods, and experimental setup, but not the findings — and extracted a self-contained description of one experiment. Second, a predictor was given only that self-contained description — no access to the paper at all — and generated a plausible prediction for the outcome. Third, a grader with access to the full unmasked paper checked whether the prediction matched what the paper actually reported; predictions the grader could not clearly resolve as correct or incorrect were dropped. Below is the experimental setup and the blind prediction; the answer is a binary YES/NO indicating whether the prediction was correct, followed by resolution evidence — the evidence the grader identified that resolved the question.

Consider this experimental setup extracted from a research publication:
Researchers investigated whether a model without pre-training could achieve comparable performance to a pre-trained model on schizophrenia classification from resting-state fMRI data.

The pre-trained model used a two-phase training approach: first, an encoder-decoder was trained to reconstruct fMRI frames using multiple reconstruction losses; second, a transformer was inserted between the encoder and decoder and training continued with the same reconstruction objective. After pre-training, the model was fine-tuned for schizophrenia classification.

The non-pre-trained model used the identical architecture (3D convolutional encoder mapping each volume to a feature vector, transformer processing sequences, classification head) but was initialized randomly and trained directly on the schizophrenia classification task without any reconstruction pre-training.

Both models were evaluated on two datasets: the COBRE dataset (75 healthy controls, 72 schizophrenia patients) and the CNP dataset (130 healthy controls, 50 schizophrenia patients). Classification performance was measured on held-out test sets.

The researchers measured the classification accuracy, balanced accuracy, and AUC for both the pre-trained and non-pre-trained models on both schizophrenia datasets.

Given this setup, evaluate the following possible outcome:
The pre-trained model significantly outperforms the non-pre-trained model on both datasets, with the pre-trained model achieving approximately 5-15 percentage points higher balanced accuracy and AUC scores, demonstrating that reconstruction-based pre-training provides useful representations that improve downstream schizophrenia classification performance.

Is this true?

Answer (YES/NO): NO